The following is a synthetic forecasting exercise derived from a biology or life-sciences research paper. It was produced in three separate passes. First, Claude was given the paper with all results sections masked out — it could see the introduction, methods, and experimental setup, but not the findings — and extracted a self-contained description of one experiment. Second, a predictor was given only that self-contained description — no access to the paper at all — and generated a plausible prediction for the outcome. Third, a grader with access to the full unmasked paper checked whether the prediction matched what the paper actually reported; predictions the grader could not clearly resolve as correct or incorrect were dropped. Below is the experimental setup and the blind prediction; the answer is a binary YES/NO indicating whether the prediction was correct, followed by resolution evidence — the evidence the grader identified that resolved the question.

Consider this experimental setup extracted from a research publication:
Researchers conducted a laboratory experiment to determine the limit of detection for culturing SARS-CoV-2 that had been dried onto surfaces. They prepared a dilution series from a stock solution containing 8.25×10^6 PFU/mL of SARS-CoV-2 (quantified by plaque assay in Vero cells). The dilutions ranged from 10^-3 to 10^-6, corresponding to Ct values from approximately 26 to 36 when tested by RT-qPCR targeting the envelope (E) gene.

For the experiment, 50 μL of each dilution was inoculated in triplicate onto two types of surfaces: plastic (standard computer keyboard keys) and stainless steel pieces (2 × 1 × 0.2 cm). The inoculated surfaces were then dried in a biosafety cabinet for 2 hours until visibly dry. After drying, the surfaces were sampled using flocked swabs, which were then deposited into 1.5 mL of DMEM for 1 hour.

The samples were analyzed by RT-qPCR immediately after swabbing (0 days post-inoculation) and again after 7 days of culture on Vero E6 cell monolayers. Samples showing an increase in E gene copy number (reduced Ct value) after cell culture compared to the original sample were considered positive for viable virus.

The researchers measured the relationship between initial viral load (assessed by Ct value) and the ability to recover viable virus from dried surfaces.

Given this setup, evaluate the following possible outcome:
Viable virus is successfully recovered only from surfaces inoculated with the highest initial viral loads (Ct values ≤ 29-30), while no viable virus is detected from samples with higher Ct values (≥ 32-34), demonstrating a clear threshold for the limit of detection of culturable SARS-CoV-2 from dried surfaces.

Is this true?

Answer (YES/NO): YES